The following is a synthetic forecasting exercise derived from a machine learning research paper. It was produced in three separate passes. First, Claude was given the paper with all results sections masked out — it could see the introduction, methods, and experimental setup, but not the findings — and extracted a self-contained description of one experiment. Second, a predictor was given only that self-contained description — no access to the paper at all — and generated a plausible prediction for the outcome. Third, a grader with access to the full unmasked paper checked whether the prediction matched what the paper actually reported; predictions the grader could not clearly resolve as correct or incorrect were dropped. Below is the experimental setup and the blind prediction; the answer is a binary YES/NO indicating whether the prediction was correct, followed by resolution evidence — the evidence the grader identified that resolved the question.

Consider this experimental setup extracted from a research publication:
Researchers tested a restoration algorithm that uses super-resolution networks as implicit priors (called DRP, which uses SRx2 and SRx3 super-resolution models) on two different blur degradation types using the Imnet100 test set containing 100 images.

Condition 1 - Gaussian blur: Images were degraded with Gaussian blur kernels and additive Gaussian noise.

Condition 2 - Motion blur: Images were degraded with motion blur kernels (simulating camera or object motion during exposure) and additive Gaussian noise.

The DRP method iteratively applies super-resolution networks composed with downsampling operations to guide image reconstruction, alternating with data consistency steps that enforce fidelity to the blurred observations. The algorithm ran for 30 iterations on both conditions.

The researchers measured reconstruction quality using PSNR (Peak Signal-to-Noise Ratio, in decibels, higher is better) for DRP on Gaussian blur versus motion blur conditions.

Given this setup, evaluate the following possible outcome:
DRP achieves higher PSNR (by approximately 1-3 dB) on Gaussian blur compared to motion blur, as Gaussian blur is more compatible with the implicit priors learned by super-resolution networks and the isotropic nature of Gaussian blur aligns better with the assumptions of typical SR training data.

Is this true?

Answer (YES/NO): NO